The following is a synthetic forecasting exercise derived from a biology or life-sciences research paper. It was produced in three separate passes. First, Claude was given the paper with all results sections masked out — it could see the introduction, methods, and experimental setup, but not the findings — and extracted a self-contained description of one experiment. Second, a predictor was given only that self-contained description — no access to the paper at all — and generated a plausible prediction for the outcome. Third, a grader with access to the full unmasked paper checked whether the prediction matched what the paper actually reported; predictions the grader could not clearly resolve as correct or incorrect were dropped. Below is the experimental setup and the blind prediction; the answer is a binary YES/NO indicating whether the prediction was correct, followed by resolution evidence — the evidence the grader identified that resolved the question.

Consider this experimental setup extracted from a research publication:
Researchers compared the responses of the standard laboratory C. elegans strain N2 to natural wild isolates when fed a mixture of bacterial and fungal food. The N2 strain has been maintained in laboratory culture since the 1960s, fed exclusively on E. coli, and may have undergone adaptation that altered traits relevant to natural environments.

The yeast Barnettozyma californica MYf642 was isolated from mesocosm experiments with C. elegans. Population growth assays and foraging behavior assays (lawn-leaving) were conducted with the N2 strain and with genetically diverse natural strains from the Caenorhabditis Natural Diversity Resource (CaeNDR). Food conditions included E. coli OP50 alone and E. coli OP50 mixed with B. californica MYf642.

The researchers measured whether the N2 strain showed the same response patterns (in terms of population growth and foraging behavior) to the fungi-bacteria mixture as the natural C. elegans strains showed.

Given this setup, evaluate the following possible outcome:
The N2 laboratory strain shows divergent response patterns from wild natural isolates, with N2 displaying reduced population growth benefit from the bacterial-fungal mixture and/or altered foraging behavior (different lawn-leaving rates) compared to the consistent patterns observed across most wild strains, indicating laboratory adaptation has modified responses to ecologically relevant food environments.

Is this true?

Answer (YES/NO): NO